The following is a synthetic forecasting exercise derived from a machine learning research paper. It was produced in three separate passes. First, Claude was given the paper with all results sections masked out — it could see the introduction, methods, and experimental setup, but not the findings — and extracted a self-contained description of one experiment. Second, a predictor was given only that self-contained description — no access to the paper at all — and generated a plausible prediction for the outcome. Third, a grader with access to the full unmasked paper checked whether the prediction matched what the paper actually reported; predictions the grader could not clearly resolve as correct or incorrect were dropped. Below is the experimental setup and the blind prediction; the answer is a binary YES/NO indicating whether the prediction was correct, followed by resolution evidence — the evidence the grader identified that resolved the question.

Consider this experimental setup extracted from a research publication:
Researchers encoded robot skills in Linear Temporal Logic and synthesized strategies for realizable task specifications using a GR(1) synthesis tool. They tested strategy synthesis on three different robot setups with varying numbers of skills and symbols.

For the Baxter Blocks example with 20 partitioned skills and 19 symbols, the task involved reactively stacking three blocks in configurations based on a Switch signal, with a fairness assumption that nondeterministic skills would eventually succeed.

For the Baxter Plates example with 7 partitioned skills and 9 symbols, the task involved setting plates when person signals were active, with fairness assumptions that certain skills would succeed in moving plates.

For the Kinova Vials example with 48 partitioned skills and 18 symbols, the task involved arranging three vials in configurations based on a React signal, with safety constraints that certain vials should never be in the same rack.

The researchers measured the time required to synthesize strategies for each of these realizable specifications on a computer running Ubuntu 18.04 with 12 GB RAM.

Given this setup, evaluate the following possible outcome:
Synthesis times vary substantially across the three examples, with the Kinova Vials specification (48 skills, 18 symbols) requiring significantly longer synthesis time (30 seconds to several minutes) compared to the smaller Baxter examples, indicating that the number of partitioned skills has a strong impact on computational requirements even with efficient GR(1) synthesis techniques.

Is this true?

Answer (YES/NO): NO